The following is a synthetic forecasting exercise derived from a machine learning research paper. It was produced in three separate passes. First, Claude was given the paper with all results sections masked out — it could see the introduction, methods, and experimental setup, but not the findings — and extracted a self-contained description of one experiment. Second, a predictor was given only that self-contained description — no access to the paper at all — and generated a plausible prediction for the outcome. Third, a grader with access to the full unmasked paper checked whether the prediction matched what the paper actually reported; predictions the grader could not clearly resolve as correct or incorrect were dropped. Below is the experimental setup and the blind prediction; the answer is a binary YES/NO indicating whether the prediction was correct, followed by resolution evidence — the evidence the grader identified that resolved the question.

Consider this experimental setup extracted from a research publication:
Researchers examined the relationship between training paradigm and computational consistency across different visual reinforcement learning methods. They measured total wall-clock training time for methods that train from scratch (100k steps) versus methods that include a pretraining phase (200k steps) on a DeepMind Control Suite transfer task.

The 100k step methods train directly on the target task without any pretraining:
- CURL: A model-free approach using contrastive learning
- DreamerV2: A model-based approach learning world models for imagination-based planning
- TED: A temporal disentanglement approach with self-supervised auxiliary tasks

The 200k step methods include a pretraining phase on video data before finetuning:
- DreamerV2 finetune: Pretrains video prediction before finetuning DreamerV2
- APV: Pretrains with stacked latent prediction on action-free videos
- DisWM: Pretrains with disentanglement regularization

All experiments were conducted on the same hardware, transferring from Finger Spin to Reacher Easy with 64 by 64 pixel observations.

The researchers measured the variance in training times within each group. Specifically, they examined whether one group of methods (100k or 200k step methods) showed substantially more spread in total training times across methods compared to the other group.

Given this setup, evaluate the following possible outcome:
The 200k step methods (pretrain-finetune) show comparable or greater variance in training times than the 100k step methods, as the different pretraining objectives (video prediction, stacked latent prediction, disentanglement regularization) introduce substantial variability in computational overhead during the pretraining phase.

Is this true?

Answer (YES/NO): NO